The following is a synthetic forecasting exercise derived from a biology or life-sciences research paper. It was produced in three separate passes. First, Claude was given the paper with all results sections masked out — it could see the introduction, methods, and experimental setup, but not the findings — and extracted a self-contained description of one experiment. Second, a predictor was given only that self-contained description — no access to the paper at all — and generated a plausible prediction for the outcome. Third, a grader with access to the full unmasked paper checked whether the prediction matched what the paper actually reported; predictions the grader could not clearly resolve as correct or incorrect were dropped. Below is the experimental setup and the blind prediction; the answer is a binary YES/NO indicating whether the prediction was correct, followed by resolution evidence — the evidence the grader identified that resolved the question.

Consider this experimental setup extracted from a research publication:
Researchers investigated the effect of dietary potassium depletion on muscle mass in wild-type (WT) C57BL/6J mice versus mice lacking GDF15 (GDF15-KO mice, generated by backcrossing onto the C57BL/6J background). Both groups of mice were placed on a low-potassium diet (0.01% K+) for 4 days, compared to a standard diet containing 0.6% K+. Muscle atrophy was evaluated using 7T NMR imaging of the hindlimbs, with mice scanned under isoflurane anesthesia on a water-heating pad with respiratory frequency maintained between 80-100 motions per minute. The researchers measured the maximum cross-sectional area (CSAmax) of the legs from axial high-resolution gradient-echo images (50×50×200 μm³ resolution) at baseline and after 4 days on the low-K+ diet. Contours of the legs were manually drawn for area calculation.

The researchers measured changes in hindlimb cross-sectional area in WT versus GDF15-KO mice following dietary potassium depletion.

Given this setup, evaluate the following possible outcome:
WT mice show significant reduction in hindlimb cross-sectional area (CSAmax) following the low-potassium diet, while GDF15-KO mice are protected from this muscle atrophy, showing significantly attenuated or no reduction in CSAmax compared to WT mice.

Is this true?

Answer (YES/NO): NO